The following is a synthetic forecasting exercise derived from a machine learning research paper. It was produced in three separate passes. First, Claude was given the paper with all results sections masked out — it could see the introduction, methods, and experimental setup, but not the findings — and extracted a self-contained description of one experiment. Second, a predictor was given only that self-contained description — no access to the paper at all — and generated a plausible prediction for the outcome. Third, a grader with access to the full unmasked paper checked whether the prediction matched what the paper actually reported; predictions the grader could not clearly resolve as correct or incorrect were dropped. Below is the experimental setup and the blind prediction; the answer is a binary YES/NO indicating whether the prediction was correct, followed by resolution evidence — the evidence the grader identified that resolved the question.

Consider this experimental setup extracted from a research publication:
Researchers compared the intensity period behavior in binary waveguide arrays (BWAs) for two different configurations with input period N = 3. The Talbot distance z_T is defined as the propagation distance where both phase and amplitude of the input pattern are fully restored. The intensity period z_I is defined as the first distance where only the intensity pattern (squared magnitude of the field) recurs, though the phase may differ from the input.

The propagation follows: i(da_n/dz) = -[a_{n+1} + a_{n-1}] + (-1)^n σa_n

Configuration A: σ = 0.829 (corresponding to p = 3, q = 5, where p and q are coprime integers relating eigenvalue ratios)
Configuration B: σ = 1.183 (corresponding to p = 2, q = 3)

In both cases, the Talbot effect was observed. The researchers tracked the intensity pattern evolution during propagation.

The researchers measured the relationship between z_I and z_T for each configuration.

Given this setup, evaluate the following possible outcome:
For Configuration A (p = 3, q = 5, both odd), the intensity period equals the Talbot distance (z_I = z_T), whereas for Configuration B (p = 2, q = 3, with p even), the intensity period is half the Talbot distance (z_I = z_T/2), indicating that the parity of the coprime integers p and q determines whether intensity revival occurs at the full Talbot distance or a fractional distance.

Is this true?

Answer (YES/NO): NO